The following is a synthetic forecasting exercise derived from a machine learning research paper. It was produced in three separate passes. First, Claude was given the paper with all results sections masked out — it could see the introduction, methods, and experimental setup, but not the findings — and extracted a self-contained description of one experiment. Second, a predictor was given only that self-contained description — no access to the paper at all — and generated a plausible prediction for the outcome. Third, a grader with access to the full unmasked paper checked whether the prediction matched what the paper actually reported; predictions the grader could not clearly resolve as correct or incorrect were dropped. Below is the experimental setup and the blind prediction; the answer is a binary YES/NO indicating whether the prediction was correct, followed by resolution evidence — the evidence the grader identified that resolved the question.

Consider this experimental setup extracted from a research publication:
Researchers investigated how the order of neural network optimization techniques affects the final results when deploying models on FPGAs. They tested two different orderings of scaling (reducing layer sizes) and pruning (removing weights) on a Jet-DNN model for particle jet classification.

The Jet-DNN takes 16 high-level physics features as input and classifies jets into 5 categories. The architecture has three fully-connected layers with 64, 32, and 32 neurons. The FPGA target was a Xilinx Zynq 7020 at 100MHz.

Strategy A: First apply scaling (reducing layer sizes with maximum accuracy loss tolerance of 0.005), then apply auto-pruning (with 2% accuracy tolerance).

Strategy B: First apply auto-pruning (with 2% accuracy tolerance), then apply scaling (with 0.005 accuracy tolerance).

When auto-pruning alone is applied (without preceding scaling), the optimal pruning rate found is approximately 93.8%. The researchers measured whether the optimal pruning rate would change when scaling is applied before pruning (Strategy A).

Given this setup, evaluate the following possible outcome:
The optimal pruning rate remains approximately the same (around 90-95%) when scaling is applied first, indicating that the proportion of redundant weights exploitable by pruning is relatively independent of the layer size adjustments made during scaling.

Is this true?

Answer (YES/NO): NO